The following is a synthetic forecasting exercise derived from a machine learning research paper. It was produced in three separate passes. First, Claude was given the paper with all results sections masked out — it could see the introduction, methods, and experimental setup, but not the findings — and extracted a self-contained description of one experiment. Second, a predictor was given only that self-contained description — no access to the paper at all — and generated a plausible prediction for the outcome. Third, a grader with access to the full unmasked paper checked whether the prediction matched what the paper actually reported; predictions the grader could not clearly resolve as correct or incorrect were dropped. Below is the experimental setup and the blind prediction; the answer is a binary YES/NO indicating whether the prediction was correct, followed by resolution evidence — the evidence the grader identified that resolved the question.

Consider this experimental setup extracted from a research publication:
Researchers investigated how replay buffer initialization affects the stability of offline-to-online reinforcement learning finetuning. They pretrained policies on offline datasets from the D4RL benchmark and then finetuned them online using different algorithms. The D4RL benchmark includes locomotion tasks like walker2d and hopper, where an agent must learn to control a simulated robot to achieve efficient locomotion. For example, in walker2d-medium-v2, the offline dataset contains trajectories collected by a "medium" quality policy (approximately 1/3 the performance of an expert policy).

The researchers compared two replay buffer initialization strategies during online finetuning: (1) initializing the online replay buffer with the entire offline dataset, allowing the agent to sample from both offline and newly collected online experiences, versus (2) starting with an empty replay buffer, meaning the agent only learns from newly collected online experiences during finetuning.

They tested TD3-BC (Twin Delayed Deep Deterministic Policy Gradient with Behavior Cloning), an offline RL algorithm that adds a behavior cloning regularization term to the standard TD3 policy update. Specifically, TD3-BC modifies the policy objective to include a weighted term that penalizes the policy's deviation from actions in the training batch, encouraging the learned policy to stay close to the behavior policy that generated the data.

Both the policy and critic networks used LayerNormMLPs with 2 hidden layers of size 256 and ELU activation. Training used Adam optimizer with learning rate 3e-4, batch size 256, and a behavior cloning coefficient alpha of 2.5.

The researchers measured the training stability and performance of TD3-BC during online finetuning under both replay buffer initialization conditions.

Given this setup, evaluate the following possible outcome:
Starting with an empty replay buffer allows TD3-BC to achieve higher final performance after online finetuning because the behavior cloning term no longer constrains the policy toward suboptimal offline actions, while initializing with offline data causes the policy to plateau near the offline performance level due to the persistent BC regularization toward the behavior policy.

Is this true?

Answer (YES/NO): YES